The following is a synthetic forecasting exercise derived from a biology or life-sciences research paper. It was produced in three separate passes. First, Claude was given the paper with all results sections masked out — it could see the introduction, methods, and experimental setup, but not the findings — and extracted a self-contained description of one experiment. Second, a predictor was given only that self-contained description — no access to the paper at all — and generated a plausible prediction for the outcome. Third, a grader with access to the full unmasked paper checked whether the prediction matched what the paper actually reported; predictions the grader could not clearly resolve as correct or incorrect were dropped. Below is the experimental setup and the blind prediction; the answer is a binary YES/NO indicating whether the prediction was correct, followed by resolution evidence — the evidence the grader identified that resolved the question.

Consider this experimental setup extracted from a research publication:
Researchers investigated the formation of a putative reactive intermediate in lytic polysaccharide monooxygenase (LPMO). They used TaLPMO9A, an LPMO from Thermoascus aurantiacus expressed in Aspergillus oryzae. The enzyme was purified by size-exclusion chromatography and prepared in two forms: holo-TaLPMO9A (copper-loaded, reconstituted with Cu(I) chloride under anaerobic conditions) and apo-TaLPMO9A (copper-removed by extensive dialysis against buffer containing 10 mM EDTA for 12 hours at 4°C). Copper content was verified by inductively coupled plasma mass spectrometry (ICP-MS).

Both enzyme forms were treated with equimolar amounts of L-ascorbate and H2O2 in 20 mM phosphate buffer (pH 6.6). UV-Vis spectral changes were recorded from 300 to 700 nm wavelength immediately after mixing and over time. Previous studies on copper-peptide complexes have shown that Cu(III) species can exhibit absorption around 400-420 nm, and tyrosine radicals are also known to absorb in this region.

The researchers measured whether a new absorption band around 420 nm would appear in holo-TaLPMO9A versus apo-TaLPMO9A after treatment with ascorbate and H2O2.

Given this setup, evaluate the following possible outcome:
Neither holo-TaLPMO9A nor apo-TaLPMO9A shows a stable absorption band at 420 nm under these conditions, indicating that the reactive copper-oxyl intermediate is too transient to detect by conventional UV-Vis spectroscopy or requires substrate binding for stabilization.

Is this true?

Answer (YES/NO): NO